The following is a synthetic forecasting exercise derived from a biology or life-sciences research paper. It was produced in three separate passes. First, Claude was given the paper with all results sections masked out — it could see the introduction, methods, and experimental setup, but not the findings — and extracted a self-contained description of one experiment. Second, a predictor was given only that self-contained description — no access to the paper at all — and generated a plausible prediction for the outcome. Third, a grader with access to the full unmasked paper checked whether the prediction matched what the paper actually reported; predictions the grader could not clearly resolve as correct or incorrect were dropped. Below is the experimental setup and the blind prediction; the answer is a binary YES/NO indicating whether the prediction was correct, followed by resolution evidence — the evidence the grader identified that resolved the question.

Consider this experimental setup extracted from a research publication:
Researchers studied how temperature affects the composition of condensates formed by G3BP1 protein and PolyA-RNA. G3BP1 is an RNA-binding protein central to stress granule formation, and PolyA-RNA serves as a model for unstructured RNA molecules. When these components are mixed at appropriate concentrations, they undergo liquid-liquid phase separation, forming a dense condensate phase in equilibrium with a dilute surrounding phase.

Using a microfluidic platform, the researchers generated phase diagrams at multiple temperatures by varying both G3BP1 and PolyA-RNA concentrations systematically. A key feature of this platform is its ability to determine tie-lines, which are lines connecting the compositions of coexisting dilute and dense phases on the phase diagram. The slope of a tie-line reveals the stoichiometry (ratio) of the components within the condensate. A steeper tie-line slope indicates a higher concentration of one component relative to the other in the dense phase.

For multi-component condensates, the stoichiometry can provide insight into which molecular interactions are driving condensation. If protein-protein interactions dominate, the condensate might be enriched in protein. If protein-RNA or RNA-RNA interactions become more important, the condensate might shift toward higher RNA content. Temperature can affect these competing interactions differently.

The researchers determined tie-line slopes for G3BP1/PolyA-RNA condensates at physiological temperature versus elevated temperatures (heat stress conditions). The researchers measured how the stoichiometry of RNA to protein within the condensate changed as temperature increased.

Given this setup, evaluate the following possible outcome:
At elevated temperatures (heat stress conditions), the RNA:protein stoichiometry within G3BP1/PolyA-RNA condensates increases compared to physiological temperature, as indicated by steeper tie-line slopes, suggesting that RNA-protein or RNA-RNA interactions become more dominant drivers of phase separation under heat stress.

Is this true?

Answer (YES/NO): NO